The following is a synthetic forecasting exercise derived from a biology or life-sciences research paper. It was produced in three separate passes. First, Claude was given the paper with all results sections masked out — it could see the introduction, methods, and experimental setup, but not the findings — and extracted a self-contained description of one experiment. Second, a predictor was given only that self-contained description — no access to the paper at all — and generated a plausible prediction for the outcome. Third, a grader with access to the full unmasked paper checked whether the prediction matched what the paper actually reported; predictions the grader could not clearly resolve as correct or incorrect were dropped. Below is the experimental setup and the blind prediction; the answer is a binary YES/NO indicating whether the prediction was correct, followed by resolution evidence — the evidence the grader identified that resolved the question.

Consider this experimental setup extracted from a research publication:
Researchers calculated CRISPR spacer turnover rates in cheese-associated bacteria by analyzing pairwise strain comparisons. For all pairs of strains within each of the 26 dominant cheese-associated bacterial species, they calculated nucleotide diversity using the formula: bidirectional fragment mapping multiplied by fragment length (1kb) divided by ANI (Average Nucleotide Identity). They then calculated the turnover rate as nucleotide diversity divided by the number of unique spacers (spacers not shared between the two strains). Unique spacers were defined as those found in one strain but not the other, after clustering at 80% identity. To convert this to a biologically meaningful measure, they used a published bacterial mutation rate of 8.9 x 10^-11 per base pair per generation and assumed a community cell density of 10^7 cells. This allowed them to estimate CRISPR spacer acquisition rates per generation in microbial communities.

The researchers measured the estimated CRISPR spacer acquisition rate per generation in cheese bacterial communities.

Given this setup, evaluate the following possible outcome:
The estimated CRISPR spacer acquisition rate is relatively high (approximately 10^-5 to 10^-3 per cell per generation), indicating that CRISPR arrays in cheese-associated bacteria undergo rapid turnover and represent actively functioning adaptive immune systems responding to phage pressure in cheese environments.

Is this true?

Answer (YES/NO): NO